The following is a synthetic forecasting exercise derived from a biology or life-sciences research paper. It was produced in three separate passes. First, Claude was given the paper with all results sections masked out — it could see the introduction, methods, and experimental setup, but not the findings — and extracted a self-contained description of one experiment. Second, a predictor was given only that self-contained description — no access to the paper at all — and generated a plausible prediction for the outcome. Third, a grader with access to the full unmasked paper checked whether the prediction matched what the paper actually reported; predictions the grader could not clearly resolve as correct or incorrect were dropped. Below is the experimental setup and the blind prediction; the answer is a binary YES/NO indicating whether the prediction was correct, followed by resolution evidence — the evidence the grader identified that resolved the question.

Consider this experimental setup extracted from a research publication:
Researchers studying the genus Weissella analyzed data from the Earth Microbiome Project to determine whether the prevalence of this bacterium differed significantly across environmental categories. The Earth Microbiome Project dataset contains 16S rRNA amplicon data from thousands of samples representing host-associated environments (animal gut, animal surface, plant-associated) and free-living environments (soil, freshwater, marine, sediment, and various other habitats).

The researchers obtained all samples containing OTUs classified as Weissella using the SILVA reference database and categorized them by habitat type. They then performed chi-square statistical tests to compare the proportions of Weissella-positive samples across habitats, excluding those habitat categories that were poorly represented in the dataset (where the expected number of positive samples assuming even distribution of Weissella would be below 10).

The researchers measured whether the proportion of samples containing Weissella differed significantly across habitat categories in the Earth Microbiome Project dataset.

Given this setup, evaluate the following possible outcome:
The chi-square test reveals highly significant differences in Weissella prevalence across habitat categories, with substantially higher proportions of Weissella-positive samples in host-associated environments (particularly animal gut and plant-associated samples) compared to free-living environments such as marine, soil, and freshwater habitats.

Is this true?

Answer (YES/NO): NO